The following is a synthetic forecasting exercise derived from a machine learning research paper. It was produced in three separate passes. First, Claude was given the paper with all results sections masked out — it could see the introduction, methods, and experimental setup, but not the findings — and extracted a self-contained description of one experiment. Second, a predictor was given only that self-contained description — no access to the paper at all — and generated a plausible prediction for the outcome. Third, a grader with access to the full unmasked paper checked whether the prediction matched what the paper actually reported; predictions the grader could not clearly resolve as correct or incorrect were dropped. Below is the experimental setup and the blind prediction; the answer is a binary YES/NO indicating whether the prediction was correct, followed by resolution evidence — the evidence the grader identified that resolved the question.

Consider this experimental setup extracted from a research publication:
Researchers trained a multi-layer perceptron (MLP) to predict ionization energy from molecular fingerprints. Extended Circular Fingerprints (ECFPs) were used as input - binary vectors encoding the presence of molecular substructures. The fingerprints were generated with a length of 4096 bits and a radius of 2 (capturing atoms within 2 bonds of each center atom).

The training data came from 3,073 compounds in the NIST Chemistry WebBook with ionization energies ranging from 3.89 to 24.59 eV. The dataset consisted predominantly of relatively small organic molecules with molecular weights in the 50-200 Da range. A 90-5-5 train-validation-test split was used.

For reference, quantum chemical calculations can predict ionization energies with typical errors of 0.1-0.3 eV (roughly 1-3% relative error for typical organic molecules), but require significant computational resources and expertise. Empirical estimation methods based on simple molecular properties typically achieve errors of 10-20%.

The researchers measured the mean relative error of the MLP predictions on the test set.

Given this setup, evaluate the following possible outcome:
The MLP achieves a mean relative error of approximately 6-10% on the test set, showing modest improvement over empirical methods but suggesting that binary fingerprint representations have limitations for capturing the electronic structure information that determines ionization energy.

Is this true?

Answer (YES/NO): YES